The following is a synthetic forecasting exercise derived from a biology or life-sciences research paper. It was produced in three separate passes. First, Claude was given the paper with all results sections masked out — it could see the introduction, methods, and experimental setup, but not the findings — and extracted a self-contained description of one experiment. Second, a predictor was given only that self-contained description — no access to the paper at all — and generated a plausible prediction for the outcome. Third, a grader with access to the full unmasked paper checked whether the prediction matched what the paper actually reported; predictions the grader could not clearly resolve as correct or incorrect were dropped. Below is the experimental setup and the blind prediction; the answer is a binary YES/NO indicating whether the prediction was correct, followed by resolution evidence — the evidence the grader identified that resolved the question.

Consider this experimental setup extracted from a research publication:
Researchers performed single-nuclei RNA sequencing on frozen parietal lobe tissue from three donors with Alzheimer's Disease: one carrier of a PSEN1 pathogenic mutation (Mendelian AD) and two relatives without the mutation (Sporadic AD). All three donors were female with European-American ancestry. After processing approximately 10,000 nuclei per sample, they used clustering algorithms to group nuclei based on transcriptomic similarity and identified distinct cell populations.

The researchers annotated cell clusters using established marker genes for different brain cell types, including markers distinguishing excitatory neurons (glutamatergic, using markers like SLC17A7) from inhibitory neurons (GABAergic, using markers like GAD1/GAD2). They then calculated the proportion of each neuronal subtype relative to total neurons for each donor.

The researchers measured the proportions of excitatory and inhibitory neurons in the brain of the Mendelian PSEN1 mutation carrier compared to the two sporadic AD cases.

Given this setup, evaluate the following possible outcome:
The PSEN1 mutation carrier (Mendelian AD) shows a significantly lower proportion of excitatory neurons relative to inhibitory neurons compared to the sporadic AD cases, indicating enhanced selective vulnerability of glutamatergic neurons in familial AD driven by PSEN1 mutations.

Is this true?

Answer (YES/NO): YES